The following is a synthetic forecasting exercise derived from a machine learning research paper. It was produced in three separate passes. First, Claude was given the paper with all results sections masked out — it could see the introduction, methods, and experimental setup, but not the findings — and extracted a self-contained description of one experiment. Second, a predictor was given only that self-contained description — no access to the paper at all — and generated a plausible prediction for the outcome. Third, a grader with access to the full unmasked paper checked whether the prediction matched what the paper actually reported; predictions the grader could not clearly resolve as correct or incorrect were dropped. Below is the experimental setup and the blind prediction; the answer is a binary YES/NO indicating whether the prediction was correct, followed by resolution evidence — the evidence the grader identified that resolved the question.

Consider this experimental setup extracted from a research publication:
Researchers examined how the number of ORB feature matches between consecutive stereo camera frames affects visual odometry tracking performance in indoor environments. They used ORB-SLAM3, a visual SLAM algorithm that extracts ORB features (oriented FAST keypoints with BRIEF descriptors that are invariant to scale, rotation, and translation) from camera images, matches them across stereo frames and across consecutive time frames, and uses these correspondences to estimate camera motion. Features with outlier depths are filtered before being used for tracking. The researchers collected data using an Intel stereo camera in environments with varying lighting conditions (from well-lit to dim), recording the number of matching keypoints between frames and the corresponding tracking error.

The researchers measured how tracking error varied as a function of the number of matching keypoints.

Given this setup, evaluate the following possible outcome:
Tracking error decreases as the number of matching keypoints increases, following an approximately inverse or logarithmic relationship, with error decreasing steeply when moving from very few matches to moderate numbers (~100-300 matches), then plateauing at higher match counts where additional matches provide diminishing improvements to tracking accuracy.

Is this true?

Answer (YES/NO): NO